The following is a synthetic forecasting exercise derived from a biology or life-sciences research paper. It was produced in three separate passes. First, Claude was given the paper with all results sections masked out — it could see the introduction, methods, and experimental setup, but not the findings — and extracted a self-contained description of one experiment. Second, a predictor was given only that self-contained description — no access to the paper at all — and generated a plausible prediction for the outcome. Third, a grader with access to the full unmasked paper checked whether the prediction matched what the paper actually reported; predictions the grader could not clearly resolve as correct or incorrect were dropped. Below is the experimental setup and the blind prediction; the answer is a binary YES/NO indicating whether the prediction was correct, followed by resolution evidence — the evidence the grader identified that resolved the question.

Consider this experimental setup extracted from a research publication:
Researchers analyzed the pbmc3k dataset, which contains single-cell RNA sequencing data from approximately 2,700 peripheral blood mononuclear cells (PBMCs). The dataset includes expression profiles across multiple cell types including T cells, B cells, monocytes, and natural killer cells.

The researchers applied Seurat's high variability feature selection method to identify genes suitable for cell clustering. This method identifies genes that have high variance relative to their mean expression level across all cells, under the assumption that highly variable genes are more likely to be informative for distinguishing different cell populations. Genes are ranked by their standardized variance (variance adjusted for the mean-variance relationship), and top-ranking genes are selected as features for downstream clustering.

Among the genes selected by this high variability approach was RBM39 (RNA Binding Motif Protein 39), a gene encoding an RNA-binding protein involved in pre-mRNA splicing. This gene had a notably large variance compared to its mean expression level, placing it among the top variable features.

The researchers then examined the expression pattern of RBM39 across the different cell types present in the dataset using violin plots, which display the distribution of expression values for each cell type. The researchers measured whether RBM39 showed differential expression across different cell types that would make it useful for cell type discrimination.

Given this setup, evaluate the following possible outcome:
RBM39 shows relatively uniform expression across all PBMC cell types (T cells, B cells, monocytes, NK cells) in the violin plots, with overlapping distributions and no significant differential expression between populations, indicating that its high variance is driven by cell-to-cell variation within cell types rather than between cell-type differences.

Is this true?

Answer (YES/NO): YES